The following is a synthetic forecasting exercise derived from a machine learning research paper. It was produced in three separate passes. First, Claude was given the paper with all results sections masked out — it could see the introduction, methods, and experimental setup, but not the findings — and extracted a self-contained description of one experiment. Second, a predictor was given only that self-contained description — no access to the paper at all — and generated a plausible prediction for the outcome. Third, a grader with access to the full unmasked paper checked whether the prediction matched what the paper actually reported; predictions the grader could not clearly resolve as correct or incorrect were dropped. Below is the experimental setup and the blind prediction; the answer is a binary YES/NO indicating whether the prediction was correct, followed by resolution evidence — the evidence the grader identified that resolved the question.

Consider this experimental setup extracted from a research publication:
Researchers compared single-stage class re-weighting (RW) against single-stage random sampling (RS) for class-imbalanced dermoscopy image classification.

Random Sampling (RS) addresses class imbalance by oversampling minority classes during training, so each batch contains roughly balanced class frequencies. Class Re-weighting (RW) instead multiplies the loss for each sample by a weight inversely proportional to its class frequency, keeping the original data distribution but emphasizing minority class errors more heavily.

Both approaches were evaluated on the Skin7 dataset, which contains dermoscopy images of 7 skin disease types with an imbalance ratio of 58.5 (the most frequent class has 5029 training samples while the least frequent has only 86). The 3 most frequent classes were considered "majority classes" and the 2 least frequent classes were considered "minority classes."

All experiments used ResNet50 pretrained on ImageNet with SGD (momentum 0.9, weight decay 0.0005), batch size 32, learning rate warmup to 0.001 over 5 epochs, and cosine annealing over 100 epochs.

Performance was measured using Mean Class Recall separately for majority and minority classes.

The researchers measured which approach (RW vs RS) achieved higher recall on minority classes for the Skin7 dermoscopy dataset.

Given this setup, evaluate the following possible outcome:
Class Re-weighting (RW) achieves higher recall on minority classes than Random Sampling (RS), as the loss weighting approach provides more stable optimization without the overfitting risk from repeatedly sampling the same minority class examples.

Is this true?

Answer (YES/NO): YES